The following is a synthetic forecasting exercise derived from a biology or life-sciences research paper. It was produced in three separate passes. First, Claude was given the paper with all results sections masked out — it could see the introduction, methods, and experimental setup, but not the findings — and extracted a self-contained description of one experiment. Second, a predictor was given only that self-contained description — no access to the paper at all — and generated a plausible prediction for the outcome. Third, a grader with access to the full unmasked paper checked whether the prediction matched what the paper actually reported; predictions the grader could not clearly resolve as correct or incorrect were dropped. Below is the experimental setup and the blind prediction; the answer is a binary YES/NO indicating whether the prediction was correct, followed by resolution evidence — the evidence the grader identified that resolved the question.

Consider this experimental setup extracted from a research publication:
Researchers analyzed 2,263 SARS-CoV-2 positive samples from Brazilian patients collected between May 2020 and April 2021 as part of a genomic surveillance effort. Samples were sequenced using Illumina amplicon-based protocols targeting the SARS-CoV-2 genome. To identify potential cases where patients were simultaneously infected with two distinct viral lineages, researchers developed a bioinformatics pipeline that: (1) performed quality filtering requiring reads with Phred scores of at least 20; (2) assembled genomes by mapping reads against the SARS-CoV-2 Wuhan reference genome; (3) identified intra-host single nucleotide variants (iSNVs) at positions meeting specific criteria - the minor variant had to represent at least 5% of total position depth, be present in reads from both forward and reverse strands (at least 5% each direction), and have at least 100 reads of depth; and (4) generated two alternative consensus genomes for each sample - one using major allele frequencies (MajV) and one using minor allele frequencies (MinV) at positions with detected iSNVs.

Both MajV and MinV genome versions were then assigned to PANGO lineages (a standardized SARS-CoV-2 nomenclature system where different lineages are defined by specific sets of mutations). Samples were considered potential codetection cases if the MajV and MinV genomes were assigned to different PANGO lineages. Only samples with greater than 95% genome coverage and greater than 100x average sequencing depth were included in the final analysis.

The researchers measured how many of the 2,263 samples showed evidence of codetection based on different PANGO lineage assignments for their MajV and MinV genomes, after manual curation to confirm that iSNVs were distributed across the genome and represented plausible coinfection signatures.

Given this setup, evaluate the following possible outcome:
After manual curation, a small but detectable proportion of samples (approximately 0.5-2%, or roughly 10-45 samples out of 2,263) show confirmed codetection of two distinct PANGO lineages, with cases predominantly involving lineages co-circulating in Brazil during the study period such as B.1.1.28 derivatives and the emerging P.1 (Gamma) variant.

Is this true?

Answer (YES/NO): NO